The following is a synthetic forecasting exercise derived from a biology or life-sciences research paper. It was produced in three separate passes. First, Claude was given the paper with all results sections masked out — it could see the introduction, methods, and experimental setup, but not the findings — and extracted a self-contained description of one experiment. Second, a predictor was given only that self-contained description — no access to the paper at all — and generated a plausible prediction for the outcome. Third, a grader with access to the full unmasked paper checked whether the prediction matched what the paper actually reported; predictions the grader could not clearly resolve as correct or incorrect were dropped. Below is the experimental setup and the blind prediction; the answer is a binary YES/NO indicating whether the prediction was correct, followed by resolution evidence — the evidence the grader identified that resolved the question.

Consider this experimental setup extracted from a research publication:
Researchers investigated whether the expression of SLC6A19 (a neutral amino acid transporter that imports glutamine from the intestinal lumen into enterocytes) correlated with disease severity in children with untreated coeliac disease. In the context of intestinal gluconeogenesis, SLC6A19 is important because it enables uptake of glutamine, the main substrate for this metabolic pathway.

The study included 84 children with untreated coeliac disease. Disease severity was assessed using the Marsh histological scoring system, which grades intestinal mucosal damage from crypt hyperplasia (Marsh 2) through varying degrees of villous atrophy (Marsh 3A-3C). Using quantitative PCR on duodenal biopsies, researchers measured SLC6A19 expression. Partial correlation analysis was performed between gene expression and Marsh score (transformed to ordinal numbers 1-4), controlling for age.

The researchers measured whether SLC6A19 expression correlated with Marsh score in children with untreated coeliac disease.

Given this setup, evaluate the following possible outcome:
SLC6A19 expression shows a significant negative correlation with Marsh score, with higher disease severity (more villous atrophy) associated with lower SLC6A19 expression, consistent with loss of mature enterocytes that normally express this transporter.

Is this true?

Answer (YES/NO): YES